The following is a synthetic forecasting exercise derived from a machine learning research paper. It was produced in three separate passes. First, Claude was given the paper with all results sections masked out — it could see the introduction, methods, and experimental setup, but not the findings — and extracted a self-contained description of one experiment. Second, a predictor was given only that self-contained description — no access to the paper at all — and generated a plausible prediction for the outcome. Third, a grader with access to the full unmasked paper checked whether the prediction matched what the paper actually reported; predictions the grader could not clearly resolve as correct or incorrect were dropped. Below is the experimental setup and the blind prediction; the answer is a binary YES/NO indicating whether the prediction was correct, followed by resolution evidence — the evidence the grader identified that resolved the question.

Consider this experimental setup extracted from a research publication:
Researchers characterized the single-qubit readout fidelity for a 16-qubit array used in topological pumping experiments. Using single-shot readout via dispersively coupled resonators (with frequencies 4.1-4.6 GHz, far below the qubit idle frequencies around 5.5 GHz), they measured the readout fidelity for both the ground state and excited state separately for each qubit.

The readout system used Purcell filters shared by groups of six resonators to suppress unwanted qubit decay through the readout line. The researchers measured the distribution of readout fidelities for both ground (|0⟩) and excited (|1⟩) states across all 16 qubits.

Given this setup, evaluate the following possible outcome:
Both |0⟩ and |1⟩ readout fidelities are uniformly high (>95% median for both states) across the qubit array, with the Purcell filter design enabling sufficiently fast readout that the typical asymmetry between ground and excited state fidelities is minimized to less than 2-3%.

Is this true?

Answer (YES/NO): NO